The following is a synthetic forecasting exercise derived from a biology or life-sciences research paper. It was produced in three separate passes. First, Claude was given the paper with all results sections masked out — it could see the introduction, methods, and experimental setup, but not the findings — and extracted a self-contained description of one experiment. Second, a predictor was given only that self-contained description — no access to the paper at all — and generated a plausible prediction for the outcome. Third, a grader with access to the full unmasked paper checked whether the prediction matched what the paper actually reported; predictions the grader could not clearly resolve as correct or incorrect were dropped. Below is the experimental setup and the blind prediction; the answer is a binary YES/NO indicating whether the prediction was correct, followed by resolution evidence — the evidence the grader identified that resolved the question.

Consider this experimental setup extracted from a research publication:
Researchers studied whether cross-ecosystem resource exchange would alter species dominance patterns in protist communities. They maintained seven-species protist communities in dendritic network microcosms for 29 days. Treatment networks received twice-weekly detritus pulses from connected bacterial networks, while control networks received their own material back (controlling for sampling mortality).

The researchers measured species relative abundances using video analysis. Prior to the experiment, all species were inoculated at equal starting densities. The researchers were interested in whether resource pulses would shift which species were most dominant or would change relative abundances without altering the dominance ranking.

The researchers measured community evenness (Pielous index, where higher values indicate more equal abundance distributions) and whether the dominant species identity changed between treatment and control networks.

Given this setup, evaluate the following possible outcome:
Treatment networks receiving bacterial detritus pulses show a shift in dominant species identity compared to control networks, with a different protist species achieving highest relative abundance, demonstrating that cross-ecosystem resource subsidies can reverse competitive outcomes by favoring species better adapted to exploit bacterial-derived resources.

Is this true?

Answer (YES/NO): NO